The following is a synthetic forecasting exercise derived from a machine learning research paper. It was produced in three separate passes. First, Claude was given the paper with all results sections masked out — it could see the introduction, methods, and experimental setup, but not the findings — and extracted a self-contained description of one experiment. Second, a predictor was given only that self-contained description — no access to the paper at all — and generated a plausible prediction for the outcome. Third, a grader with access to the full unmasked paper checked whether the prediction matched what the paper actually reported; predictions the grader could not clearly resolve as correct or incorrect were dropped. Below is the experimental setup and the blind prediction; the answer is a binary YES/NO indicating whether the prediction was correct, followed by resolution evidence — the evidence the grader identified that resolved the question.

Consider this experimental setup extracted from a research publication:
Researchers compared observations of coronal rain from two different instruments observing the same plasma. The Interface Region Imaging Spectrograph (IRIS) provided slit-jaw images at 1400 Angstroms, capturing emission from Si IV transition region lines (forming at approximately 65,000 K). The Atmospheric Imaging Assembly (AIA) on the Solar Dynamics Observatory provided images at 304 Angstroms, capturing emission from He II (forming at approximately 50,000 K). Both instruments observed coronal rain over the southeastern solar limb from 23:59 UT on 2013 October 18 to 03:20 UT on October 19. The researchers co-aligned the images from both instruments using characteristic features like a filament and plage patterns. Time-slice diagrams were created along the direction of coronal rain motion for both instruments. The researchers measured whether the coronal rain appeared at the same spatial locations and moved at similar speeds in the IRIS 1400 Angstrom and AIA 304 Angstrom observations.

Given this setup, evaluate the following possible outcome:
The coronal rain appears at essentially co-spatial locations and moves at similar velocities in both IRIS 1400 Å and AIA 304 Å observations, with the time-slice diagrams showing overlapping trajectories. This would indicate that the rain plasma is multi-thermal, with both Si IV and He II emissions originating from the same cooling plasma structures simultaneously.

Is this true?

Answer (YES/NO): YES